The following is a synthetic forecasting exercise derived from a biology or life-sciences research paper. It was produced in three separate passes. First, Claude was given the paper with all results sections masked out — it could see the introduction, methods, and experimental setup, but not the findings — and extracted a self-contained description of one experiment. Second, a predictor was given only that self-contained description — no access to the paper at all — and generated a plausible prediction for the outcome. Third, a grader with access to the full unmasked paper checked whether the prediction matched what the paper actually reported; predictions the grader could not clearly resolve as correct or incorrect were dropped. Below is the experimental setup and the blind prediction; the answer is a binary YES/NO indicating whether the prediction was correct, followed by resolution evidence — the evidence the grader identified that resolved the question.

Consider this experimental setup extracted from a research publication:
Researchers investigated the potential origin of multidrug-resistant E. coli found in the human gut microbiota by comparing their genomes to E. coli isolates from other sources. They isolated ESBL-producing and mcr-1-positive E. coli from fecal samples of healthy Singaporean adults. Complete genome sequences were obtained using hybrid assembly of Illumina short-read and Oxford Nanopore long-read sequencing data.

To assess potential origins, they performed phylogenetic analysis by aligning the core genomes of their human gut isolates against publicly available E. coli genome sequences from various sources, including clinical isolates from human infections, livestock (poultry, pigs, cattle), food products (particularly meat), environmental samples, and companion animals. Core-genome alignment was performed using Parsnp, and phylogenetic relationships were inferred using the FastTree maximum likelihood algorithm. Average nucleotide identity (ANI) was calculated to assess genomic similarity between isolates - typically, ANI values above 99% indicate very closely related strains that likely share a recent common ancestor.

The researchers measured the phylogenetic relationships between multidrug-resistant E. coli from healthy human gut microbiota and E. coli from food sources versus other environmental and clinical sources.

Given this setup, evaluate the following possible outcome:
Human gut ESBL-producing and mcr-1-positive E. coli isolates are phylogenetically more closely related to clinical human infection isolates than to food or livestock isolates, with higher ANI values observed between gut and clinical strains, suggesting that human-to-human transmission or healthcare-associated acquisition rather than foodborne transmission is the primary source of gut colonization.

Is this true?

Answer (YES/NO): NO